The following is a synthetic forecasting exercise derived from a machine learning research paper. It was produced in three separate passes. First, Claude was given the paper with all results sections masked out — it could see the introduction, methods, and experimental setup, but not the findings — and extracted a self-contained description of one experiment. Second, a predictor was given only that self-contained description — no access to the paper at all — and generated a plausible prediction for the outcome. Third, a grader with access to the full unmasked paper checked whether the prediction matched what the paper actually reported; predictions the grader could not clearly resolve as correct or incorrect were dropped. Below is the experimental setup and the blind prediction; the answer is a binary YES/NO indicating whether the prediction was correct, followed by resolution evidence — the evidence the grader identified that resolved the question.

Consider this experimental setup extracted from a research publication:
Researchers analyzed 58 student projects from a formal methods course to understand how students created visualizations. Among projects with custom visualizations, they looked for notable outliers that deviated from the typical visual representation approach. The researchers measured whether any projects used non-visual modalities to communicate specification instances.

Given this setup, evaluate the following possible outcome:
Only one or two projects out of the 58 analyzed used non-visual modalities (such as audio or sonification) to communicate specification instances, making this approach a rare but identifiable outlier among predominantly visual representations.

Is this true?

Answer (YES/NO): YES